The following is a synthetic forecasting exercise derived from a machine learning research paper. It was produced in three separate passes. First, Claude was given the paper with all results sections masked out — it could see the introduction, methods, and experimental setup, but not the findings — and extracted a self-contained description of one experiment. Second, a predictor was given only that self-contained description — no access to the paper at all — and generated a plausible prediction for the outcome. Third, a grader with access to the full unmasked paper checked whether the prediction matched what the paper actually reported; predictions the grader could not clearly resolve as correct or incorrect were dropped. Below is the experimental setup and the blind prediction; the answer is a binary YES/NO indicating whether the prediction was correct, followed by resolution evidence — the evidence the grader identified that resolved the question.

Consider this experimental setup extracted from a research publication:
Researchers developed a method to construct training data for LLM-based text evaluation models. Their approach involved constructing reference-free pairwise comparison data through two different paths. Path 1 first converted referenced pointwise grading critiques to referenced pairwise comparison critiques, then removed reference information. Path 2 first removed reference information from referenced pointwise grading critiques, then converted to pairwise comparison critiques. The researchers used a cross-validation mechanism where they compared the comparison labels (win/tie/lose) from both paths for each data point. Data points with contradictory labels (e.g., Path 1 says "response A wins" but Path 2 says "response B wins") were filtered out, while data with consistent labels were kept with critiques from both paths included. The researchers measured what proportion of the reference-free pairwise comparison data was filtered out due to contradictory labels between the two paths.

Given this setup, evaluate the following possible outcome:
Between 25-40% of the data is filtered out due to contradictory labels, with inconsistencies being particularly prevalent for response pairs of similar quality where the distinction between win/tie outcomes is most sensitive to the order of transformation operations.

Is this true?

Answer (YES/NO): NO